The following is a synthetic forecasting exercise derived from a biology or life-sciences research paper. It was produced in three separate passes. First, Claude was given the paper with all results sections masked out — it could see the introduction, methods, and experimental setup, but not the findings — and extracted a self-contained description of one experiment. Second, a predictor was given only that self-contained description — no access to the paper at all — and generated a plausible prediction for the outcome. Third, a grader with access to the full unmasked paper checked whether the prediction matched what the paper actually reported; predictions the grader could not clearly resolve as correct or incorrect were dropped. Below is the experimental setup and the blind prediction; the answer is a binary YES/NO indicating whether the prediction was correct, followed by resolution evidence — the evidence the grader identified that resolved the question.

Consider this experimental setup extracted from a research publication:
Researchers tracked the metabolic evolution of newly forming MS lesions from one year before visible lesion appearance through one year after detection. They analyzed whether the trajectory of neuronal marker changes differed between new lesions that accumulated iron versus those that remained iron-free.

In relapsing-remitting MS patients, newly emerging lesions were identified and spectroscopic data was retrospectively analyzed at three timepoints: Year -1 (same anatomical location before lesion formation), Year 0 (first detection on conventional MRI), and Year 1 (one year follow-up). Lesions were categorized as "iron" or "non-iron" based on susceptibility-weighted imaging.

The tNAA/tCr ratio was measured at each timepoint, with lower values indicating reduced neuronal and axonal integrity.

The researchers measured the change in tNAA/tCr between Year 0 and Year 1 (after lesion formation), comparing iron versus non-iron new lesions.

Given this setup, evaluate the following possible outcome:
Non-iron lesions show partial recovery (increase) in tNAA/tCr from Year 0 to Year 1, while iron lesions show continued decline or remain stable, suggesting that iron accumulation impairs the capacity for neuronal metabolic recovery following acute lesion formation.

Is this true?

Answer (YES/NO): NO